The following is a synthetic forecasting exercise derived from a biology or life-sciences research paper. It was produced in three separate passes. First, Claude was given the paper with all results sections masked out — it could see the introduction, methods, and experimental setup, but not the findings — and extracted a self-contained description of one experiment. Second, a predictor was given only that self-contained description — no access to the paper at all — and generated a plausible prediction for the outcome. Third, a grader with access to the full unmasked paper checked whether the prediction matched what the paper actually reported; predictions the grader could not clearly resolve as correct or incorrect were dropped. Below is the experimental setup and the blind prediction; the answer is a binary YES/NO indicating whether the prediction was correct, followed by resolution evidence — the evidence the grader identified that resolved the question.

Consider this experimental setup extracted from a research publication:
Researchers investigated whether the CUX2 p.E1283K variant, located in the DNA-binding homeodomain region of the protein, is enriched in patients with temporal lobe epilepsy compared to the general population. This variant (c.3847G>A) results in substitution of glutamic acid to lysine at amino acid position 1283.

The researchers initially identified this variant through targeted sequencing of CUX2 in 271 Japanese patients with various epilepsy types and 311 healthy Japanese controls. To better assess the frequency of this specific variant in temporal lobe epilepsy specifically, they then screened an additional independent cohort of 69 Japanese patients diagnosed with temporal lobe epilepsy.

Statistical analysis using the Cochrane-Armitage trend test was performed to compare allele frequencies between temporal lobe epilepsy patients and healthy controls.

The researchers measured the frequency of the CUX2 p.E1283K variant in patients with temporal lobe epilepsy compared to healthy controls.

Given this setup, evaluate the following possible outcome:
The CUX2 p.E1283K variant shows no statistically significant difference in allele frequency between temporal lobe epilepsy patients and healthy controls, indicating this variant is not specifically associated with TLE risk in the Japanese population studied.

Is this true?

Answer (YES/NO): NO